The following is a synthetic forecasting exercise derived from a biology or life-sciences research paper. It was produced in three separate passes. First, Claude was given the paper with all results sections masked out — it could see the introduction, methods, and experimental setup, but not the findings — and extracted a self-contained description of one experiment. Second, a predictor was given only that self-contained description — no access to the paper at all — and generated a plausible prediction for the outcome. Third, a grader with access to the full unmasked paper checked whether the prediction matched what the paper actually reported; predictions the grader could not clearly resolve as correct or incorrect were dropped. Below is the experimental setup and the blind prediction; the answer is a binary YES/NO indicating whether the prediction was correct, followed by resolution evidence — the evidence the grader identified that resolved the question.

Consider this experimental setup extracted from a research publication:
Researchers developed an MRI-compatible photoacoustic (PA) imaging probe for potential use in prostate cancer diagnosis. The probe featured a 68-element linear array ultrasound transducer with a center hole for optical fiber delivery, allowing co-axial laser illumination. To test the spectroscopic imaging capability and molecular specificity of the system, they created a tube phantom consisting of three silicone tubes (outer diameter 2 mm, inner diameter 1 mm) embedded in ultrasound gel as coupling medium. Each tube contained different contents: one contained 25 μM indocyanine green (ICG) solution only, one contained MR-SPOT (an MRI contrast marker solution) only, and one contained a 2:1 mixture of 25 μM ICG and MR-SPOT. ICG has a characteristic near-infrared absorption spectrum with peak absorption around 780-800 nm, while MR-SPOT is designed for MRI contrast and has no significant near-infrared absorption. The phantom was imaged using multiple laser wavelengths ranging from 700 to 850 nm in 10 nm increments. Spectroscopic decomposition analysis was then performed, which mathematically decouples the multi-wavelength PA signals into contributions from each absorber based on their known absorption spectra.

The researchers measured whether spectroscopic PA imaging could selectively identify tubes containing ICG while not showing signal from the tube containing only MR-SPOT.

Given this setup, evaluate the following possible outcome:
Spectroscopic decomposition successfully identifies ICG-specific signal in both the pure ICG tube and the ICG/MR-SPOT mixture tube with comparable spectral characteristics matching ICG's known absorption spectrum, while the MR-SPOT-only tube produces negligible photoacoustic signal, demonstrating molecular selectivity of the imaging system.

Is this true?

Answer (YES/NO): YES